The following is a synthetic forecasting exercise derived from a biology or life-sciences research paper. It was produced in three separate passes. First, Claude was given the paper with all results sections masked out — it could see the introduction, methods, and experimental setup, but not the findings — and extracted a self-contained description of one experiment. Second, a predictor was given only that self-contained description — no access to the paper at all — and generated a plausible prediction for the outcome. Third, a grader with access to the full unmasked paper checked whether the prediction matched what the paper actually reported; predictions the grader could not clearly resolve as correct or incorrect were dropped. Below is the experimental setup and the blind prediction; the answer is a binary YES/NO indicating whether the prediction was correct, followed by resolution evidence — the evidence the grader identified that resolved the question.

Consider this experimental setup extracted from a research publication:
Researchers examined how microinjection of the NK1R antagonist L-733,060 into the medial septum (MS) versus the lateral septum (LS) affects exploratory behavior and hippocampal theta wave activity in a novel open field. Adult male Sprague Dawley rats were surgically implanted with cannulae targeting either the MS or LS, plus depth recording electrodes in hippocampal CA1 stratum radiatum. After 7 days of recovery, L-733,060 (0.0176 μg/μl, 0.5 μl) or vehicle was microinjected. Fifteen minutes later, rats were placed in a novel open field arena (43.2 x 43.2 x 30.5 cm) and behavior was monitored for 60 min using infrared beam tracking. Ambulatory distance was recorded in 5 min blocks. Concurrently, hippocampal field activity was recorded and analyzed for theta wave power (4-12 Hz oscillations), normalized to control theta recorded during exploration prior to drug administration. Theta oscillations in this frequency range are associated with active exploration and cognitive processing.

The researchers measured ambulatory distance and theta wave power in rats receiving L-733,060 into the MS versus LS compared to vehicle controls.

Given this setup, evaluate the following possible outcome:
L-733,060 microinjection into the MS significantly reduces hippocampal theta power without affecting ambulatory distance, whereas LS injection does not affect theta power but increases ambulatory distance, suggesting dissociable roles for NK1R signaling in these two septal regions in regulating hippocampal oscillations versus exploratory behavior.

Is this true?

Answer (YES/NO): NO